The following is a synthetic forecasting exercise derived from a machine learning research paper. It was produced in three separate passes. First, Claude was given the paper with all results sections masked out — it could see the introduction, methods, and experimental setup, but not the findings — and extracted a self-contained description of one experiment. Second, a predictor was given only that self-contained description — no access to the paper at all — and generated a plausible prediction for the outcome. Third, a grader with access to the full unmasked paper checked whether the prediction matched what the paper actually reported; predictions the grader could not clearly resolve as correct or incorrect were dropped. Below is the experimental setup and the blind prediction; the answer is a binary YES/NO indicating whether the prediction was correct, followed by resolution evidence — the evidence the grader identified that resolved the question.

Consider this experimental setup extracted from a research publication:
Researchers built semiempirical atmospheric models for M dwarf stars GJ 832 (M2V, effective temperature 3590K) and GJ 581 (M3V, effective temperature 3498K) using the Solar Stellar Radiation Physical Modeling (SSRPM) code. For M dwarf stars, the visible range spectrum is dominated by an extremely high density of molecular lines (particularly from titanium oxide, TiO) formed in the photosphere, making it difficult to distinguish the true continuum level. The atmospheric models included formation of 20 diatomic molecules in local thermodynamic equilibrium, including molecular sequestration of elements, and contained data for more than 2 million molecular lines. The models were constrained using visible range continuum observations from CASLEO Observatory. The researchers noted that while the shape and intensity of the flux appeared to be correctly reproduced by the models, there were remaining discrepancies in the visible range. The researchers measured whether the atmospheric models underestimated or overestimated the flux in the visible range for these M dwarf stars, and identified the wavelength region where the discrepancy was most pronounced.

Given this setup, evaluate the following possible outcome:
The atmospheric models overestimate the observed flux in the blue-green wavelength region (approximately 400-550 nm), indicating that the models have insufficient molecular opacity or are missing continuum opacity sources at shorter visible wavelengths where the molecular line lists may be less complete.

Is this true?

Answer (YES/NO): YES